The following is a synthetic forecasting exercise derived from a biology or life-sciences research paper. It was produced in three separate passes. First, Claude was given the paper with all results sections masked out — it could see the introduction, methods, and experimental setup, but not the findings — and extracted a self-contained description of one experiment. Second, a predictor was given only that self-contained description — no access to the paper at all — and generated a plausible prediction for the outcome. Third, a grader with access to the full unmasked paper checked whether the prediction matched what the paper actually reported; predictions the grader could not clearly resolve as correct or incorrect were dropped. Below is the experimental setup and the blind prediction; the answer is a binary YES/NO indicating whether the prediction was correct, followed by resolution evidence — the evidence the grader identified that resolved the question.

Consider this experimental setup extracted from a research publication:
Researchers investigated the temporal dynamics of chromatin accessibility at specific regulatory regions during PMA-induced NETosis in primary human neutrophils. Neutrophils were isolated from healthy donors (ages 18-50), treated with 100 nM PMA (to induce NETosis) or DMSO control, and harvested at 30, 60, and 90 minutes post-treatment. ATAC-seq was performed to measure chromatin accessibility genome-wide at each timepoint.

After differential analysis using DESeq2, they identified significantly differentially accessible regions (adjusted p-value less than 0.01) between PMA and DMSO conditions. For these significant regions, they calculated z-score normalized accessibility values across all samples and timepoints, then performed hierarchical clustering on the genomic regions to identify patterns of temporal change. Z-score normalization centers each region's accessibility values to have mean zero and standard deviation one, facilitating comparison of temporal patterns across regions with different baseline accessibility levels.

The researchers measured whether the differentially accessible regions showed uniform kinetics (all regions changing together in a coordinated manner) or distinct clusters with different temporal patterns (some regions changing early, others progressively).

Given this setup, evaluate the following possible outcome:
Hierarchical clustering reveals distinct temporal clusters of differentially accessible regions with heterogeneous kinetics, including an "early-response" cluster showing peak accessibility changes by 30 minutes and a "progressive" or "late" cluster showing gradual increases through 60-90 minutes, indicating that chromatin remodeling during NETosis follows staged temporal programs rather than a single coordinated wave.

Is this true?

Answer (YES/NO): YES